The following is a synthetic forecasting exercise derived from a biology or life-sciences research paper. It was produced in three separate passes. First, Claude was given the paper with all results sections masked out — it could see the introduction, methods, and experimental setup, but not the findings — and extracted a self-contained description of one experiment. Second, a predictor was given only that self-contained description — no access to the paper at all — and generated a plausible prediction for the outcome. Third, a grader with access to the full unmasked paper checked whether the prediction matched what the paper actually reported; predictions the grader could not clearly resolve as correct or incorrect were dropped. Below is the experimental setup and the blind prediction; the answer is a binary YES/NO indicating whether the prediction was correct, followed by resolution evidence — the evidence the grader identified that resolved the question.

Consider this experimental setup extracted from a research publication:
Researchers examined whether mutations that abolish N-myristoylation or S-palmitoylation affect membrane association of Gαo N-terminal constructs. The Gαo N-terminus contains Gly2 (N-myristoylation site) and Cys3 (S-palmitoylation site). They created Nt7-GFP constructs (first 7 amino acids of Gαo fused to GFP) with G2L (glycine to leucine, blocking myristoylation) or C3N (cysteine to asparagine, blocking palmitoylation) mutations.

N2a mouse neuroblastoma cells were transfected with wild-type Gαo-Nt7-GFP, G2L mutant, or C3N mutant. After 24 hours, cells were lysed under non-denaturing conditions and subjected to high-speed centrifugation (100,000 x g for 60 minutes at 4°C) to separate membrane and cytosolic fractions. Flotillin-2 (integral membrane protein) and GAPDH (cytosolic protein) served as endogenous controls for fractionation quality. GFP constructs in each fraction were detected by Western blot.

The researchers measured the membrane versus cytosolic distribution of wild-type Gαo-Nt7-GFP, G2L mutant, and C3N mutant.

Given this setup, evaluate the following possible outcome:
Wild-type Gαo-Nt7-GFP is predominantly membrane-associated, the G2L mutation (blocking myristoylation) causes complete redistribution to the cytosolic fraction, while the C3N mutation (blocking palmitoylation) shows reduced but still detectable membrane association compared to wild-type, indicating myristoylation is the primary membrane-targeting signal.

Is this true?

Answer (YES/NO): NO